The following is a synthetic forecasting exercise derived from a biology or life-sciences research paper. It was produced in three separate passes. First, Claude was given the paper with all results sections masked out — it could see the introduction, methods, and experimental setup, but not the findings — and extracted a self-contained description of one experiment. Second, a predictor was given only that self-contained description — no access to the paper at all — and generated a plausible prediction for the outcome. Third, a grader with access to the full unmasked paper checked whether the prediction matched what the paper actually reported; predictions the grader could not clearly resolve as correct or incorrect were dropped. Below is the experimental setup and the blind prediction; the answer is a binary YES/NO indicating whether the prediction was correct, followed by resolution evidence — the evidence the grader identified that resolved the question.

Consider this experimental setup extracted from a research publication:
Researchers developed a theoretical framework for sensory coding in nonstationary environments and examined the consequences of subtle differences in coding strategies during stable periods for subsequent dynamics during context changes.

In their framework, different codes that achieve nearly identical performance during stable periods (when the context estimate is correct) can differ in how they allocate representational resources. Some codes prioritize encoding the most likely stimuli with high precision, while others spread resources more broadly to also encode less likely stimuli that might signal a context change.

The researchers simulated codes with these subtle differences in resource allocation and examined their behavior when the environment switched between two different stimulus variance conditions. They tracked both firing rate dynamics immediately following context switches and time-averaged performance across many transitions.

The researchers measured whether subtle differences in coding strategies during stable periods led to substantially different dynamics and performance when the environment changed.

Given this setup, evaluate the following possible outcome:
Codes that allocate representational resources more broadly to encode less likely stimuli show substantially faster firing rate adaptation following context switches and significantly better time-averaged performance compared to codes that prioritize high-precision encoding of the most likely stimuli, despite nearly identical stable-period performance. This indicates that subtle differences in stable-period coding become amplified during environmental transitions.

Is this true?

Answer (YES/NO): NO